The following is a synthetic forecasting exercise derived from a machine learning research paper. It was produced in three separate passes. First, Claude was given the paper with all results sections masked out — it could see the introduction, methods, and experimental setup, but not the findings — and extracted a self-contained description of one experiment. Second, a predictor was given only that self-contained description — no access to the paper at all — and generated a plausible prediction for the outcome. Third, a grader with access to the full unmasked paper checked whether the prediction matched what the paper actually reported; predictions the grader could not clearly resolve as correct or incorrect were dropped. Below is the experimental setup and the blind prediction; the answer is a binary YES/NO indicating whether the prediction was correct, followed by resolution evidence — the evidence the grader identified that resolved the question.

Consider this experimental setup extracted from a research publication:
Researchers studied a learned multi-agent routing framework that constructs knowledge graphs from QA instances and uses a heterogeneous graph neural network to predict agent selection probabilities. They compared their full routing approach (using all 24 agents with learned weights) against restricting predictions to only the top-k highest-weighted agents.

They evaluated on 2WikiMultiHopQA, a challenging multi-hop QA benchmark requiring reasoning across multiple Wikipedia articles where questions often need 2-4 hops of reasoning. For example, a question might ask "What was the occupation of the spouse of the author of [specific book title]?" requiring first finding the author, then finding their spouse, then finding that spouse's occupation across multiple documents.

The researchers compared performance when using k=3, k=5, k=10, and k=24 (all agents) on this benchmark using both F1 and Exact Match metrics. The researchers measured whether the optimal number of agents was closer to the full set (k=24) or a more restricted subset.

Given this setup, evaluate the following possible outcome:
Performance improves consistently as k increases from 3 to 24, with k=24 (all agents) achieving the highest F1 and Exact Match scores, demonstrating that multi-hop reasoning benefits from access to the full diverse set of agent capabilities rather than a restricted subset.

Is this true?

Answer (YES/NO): NO